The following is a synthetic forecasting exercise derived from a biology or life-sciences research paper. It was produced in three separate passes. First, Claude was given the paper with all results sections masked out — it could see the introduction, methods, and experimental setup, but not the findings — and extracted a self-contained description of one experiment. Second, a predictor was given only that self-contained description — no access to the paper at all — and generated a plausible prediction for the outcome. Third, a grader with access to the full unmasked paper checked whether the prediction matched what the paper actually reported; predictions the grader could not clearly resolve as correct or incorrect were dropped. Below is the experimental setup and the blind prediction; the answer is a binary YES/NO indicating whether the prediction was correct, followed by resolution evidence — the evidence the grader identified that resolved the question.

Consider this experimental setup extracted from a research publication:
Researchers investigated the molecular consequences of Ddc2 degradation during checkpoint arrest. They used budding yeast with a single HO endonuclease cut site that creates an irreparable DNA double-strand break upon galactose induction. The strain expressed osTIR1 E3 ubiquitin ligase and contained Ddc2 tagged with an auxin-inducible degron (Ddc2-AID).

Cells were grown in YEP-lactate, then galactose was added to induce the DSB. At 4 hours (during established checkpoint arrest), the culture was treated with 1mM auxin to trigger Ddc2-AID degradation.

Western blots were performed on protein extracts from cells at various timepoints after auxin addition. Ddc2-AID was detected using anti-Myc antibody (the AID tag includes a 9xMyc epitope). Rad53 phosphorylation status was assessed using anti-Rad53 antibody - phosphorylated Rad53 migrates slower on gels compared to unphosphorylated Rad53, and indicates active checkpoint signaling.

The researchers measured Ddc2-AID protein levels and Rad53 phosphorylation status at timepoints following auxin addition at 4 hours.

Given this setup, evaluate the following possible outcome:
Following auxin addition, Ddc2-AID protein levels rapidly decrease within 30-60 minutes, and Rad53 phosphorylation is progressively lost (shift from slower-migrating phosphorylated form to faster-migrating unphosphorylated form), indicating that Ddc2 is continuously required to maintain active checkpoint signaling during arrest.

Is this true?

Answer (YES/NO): YES